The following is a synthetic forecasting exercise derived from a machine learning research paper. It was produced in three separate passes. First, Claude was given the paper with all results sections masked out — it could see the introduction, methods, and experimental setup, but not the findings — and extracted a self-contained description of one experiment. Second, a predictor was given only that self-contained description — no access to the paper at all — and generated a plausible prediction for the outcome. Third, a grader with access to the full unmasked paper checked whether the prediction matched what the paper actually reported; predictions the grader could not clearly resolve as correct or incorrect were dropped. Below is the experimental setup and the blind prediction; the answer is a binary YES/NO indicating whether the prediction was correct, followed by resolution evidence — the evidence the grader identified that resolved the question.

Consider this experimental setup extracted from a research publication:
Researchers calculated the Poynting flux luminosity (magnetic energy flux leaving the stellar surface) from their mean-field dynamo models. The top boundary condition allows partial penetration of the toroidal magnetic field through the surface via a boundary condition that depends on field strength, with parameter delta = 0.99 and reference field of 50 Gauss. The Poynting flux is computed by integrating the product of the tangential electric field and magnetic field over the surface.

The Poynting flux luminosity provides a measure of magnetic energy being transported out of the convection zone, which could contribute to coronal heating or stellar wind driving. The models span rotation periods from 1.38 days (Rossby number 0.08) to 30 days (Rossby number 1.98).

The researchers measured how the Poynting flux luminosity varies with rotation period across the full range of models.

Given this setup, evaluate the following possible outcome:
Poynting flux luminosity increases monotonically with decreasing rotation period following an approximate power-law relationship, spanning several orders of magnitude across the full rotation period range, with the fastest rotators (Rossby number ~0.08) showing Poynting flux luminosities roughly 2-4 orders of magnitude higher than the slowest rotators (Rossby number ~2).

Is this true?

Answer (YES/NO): NO